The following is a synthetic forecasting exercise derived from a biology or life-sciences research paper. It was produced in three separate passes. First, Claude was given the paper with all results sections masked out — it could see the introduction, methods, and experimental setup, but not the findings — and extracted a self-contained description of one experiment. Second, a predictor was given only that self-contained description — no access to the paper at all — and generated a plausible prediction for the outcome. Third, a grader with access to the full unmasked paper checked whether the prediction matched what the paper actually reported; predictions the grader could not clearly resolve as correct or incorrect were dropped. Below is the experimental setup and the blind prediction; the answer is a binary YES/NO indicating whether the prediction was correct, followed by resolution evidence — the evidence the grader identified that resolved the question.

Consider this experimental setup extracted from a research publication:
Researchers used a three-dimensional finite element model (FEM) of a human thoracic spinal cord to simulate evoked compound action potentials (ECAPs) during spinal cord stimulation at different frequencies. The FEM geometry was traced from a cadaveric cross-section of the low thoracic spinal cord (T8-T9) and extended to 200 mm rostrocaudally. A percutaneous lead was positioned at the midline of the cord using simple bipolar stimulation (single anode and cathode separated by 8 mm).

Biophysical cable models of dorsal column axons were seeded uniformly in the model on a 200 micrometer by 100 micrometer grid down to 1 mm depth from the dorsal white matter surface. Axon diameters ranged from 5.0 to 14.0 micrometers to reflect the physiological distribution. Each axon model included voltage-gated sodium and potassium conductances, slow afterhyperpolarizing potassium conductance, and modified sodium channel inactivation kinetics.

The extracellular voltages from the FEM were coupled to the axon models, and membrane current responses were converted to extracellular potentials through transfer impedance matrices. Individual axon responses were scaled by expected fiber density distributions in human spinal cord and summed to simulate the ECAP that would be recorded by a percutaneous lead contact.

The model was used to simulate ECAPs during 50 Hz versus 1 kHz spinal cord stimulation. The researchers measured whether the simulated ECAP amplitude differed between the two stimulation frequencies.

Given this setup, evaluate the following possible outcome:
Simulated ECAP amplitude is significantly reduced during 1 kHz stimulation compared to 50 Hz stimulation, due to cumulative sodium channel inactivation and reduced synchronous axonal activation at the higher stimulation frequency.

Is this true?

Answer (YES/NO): NO